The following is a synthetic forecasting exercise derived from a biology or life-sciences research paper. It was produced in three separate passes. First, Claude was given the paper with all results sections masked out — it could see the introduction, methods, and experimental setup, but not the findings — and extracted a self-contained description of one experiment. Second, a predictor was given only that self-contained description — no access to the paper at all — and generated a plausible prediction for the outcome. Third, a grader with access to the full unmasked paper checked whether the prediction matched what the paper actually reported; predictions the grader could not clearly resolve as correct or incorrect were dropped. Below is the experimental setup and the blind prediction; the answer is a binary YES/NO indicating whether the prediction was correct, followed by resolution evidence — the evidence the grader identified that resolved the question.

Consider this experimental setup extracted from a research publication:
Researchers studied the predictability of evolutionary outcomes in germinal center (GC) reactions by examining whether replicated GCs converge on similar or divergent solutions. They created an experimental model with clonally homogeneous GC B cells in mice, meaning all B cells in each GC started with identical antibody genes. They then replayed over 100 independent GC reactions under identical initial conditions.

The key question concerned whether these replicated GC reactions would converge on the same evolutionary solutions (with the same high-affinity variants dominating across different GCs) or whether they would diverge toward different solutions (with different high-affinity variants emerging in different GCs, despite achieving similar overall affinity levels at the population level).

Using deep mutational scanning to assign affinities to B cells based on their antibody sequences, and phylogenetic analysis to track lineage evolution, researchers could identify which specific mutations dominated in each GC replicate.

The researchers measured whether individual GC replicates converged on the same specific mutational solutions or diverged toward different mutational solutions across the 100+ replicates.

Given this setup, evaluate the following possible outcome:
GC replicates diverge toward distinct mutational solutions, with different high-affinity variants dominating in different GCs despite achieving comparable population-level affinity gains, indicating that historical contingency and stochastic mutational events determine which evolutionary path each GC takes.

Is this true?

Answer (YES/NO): YES